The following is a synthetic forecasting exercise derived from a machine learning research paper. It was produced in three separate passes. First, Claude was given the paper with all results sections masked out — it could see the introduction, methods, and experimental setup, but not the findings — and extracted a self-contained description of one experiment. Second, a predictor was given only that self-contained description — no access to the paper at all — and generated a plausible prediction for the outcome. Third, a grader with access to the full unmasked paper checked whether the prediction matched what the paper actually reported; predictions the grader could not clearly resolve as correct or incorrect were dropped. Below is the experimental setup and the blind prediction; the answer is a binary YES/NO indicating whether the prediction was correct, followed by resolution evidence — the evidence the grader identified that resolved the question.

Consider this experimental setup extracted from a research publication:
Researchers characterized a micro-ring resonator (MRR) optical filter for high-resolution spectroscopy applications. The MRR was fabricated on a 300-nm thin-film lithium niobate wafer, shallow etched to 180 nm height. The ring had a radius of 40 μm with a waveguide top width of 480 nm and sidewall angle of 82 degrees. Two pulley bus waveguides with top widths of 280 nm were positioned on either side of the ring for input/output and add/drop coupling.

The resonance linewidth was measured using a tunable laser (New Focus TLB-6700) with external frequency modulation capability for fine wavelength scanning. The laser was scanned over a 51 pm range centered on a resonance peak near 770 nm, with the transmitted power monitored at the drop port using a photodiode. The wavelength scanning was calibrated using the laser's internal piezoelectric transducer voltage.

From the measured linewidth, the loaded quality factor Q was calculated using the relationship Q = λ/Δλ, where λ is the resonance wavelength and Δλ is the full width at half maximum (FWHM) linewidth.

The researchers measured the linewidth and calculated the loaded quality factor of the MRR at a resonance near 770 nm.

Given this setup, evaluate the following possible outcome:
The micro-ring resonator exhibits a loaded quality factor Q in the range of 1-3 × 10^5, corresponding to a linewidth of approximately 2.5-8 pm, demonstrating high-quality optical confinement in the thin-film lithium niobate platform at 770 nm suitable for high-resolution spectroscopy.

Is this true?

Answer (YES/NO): NO